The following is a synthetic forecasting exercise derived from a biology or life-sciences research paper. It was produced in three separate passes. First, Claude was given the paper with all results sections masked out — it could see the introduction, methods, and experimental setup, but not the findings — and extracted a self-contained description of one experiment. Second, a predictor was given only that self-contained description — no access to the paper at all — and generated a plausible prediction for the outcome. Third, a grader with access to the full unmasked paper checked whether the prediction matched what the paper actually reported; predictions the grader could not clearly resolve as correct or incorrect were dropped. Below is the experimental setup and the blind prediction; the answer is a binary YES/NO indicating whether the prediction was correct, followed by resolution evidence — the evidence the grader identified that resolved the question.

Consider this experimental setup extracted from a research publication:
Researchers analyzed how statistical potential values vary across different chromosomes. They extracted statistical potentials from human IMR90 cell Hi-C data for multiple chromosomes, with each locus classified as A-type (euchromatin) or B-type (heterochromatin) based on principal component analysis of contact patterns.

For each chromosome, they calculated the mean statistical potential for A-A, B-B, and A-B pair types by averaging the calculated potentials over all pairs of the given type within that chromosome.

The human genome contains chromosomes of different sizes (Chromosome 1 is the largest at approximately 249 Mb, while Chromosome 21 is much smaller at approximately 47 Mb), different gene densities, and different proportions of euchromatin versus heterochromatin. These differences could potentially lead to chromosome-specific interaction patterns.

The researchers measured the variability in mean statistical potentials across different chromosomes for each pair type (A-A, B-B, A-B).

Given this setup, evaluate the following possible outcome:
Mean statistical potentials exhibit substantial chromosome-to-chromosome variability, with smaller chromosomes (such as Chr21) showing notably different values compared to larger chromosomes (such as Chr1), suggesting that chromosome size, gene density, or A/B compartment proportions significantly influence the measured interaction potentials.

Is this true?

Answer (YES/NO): NO